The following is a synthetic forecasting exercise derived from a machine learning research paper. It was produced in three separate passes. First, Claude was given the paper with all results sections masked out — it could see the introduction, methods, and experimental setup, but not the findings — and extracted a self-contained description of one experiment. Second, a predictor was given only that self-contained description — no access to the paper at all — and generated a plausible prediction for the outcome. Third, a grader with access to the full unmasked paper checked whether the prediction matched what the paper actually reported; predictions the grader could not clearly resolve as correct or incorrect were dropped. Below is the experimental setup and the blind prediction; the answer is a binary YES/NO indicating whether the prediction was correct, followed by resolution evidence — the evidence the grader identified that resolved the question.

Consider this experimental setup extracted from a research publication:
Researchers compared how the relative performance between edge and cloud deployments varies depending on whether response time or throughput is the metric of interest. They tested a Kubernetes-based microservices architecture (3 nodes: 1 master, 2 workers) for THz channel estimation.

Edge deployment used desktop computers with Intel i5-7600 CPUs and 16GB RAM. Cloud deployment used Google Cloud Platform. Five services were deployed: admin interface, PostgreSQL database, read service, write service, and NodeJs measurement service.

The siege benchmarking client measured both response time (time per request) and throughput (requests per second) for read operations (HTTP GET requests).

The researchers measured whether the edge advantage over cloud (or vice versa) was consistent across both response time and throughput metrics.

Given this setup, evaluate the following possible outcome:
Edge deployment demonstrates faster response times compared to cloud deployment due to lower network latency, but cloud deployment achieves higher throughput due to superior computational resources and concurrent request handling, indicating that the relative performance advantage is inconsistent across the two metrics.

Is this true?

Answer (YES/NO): YES